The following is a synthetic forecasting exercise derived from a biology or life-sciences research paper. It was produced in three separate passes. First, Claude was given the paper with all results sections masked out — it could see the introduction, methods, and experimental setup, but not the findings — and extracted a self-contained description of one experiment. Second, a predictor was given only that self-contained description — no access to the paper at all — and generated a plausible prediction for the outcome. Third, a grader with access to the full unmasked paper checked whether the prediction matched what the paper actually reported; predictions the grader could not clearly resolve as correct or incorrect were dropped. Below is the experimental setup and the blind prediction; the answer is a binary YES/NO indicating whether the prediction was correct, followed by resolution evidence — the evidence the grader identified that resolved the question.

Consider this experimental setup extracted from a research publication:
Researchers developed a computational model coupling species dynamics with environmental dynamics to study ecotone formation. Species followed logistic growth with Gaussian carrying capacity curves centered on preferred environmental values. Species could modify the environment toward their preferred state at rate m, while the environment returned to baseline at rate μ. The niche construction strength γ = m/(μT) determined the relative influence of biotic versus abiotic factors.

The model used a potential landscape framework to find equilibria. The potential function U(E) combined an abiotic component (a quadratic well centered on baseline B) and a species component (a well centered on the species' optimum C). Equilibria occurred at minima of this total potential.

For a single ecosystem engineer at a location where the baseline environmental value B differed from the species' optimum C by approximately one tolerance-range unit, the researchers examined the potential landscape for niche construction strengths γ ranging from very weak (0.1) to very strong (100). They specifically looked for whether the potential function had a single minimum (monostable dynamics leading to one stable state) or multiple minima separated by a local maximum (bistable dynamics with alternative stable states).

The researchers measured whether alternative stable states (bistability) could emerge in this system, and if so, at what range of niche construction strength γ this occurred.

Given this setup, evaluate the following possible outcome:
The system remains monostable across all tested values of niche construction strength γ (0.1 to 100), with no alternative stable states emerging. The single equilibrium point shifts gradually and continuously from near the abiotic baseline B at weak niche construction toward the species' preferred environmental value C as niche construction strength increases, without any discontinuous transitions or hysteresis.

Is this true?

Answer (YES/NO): NO